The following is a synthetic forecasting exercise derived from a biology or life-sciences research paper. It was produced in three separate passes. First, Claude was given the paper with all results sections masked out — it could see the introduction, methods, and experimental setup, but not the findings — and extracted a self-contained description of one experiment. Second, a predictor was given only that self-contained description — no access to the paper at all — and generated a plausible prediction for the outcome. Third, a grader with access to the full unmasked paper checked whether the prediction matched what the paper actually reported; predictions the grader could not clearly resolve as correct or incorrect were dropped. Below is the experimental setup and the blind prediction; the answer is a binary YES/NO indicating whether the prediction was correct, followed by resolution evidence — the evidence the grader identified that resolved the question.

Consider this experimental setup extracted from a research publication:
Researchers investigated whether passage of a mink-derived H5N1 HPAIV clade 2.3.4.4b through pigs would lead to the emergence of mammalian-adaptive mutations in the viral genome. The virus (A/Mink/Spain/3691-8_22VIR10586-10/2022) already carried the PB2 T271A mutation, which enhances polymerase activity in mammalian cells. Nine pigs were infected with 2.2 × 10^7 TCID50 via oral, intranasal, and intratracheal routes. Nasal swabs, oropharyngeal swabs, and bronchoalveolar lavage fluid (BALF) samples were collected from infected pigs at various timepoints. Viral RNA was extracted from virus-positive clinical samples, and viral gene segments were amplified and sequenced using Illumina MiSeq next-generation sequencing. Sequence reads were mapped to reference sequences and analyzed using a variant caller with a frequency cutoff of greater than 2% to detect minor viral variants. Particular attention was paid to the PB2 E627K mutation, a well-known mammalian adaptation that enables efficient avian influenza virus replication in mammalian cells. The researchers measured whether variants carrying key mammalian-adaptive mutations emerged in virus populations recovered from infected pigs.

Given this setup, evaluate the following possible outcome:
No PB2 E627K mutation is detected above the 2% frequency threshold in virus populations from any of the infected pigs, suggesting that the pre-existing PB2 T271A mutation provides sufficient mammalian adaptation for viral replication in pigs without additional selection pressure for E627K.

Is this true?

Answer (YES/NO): NO